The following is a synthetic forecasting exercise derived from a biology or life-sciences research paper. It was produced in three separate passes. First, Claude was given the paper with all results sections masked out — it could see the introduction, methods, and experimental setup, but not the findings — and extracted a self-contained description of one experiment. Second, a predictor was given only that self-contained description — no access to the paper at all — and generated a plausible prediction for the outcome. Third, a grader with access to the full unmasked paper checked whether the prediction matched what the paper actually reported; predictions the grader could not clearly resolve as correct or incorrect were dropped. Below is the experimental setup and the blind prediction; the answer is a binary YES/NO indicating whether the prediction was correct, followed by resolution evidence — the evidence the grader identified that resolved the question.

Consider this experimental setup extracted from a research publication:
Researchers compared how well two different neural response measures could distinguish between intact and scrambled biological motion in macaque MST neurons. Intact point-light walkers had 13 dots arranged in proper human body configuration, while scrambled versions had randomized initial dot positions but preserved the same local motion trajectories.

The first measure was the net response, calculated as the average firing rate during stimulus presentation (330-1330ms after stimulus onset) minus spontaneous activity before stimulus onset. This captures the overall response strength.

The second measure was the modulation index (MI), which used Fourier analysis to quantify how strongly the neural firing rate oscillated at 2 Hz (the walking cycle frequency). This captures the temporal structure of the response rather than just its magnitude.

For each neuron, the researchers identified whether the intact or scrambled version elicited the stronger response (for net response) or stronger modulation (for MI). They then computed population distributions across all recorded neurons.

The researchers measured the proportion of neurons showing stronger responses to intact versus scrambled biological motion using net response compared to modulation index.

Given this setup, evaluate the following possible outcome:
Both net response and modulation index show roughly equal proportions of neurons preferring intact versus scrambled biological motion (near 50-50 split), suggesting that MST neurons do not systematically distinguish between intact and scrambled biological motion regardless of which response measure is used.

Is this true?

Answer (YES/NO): NO